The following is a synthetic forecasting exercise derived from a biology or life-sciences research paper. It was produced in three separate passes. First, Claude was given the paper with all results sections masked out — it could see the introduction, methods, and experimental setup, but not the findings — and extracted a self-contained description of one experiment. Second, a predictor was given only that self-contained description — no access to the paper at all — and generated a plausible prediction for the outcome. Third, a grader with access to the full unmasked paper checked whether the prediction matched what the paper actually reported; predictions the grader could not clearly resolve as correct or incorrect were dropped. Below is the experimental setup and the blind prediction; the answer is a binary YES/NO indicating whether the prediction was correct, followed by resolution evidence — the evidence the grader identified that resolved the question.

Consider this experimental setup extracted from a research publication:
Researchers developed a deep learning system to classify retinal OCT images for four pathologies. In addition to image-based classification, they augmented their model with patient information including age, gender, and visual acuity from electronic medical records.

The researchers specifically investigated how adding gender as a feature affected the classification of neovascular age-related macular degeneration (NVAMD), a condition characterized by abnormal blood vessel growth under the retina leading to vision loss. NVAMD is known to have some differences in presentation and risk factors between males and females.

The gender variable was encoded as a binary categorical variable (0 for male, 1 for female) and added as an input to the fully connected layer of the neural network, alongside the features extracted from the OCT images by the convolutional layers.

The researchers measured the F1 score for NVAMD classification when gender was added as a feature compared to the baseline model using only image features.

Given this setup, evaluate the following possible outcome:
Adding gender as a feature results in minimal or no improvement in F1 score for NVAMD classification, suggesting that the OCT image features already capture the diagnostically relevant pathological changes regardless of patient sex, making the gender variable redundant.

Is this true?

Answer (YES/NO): NO